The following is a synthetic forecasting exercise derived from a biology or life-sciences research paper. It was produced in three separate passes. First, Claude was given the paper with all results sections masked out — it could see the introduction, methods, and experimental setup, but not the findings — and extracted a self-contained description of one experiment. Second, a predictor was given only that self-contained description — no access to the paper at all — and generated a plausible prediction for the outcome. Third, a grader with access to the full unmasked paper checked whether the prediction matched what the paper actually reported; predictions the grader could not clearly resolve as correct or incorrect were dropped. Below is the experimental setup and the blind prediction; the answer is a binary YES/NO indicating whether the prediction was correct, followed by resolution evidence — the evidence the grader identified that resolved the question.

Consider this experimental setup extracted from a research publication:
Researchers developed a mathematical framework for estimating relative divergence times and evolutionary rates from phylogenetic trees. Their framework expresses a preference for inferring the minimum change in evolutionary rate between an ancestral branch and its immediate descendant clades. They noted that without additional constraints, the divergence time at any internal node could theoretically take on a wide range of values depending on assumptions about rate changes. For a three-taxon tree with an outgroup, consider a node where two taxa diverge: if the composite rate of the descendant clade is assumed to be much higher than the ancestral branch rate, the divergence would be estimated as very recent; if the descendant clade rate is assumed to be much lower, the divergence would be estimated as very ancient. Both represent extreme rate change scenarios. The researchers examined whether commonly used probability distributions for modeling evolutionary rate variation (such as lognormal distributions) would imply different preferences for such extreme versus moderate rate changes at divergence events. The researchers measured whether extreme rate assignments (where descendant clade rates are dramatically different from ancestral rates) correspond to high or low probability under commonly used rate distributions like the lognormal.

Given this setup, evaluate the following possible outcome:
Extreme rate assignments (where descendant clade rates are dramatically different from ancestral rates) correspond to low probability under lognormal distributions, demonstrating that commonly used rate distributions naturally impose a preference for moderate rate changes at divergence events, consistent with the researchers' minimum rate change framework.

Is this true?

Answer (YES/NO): YES